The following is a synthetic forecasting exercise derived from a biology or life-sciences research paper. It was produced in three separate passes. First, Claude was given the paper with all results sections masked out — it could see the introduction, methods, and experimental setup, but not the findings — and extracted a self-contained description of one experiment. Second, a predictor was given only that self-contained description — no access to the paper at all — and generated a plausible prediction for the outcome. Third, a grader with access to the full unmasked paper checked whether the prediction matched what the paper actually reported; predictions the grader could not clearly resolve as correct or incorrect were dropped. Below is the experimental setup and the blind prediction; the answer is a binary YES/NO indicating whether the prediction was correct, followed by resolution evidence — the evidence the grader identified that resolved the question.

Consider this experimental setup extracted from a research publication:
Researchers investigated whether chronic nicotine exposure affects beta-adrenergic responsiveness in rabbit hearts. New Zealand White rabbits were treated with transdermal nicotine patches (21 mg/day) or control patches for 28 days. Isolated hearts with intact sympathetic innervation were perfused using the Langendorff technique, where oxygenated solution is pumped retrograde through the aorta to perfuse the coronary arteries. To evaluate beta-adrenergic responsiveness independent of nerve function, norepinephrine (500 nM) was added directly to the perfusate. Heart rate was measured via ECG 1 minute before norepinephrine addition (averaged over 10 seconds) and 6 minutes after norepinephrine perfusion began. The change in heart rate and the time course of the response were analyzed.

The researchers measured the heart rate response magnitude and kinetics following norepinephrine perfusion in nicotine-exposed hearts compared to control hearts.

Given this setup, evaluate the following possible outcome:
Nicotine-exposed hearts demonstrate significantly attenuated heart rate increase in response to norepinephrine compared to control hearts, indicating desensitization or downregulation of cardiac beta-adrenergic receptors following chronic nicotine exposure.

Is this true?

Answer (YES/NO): NO